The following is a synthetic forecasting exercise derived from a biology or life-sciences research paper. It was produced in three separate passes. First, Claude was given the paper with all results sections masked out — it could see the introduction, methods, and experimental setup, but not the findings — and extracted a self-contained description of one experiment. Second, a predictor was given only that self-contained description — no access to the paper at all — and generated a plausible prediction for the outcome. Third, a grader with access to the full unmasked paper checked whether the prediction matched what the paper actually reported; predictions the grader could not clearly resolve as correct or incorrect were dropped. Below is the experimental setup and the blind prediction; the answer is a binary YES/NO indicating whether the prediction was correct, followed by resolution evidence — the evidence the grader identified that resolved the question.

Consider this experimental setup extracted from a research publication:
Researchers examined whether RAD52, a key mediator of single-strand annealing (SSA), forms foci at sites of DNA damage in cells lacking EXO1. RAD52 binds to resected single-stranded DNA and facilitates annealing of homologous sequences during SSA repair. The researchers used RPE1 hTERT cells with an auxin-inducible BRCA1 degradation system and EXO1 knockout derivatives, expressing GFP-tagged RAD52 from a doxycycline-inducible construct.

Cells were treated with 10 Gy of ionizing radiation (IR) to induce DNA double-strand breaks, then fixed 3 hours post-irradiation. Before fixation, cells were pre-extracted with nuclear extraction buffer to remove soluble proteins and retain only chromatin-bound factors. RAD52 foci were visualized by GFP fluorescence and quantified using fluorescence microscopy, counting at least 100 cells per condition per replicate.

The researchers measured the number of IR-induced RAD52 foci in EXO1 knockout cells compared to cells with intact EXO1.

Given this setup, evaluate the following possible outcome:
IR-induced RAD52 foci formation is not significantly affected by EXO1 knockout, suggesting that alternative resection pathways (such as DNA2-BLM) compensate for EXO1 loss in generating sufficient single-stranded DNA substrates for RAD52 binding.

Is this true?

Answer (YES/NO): NO